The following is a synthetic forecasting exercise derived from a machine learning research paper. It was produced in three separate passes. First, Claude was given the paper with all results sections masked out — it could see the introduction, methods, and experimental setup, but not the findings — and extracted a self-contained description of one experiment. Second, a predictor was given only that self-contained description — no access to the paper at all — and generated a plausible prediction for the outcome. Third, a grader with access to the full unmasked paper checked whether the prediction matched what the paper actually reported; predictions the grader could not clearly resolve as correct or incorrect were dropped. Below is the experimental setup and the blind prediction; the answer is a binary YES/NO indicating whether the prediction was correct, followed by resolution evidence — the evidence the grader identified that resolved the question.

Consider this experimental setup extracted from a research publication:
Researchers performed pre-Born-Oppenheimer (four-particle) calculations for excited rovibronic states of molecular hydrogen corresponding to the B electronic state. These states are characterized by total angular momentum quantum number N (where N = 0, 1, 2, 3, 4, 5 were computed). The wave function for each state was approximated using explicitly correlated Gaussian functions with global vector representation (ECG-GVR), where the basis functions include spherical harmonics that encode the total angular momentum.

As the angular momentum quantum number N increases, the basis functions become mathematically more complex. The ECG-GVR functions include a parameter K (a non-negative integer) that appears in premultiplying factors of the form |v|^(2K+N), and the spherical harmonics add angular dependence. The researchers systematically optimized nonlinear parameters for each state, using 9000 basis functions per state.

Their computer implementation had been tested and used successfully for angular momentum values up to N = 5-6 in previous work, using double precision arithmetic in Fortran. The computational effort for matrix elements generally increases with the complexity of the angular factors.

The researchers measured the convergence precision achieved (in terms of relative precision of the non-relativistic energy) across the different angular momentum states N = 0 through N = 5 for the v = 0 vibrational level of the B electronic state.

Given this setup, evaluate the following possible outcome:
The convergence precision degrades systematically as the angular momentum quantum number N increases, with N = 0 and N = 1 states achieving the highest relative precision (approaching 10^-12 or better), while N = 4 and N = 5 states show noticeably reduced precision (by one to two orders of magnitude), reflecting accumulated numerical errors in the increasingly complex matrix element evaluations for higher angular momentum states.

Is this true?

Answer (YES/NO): NO